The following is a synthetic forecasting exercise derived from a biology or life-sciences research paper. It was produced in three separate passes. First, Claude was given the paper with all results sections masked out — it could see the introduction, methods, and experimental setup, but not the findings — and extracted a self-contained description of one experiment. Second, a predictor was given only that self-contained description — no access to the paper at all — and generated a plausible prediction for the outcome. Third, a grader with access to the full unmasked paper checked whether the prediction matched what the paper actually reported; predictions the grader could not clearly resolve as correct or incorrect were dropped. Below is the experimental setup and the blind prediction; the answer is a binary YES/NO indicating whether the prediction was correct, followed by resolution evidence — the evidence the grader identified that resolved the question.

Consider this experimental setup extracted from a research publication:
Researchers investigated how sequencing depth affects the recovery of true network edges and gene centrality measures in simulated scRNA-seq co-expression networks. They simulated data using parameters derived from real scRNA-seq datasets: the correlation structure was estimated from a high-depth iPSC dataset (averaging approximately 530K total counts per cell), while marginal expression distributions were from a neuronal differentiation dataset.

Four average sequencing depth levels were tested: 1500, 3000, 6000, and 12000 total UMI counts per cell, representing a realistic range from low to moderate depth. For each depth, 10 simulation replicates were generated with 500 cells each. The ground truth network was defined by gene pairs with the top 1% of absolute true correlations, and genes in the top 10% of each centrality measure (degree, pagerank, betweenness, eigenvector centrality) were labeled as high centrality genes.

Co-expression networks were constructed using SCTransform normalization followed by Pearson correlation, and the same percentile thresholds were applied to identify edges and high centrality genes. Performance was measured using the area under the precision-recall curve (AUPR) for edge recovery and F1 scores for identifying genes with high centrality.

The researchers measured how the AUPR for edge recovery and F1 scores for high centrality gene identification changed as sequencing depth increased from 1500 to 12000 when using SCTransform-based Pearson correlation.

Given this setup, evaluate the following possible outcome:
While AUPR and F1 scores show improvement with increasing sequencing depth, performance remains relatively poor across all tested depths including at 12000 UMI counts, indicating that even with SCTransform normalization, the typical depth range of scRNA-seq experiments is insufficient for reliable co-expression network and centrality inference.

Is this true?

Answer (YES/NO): NO